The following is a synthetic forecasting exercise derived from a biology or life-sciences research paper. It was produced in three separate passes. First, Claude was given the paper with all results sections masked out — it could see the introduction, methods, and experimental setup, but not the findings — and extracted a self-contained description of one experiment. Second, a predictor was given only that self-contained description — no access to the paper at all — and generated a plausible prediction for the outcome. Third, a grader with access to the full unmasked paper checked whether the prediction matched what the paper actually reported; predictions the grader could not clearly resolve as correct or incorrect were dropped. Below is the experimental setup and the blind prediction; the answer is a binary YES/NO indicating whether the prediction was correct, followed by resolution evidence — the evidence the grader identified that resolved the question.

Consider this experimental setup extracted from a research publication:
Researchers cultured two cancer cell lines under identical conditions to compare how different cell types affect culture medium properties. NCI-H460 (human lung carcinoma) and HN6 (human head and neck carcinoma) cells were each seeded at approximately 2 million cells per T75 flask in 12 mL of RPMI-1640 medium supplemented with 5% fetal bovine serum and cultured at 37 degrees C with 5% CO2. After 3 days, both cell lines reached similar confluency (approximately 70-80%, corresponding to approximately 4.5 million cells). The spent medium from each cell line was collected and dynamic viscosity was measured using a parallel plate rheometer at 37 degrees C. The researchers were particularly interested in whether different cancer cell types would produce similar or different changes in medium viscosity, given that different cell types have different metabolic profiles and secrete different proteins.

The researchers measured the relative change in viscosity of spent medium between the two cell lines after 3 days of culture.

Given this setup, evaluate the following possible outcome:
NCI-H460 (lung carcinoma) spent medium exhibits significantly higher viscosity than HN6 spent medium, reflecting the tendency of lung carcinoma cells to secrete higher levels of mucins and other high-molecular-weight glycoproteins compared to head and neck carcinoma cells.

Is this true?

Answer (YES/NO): NO